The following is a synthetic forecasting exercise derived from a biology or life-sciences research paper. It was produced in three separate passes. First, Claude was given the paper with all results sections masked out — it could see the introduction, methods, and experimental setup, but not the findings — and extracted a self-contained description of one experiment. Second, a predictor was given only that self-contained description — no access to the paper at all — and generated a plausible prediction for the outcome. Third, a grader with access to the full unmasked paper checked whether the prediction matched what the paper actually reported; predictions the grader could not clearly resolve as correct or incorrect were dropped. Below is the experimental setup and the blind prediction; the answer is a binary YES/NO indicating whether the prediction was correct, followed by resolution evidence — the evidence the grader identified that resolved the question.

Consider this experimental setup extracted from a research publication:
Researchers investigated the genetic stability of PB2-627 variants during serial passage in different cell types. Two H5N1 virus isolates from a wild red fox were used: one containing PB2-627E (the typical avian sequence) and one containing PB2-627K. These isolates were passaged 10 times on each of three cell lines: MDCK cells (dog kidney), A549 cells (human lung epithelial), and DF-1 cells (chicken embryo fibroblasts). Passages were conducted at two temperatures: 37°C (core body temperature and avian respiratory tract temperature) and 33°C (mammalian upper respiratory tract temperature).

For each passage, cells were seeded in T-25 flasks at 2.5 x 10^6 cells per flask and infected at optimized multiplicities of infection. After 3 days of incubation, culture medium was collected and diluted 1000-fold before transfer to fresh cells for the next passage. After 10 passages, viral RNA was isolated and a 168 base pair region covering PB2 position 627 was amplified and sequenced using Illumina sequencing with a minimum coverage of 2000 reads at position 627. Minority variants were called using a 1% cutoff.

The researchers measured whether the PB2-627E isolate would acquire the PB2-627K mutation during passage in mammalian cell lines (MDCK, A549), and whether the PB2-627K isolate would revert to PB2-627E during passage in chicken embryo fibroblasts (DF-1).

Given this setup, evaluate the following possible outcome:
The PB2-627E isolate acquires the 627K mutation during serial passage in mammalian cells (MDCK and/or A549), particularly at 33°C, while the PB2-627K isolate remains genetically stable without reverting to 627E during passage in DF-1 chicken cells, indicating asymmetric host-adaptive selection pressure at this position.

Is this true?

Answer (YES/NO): YES